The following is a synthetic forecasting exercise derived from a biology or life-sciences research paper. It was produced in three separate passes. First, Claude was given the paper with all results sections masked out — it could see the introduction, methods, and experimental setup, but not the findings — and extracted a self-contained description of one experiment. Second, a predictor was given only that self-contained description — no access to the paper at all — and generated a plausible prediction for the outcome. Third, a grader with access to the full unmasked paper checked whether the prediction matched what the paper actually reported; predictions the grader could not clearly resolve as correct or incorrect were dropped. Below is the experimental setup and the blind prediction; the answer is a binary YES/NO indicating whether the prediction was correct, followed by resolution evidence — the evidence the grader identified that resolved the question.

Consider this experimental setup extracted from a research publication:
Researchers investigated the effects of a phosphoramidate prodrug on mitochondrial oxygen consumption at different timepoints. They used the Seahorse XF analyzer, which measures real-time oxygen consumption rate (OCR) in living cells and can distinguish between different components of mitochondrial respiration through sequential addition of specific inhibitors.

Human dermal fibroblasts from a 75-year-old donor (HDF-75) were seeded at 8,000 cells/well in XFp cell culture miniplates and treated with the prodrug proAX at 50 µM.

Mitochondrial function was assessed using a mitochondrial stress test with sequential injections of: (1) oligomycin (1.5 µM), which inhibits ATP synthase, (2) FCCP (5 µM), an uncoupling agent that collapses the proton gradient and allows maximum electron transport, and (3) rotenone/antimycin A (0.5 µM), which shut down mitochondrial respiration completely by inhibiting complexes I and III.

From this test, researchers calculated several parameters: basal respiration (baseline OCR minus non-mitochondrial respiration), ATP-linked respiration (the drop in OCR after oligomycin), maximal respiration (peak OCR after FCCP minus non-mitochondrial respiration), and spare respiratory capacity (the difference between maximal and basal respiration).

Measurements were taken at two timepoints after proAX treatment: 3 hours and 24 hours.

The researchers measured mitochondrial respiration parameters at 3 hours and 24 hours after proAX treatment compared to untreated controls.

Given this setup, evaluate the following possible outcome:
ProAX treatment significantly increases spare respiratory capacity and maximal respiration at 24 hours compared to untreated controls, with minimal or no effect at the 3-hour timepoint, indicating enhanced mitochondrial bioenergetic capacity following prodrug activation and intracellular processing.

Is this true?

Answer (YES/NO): NO